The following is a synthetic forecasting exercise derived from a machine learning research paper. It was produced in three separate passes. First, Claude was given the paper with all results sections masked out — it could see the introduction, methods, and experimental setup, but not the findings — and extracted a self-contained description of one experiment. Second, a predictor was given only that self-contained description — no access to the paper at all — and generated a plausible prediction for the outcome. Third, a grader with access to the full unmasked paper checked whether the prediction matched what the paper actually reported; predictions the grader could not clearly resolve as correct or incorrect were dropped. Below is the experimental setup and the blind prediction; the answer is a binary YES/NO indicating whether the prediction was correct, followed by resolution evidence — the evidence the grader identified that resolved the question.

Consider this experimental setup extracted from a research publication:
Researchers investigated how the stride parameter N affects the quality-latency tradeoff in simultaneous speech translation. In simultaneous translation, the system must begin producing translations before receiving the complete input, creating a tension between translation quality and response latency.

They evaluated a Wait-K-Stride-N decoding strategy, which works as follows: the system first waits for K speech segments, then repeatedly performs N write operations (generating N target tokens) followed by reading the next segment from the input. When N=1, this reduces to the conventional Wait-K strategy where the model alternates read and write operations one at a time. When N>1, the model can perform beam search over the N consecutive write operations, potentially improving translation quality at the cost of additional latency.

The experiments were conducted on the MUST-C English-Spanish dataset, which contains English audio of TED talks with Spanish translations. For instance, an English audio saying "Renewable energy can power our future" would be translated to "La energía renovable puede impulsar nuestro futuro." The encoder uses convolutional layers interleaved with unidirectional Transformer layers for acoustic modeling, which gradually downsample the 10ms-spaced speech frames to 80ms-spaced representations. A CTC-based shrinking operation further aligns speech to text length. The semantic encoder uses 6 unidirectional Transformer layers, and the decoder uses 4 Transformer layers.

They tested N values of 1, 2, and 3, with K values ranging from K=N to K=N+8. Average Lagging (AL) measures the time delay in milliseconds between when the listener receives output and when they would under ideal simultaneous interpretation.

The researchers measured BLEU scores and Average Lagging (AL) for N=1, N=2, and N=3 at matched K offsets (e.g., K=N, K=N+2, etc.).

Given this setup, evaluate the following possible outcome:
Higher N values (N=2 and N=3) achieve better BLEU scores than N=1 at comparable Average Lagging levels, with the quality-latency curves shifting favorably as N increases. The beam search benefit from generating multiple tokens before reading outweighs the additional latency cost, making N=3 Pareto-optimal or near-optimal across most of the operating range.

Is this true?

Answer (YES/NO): NO